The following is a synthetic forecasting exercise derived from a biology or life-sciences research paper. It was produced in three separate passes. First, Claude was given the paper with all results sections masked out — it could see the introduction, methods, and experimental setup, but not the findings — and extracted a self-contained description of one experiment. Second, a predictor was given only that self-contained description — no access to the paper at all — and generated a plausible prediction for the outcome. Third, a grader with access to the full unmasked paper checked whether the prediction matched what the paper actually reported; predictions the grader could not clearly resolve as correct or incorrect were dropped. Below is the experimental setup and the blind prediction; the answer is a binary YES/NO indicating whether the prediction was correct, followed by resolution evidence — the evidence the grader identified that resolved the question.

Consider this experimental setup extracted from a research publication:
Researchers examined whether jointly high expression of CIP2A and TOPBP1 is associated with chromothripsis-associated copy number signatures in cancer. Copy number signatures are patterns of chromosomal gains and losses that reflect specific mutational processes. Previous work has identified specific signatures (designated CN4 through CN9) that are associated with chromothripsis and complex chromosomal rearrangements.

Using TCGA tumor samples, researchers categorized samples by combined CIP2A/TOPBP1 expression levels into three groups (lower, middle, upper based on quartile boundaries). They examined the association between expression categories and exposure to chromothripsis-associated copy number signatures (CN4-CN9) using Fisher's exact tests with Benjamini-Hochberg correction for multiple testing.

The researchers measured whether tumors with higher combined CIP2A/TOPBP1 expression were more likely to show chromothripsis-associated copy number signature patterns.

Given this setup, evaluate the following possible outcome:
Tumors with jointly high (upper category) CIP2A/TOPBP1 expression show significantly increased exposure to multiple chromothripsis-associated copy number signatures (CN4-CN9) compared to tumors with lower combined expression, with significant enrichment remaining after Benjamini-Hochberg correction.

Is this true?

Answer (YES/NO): NO